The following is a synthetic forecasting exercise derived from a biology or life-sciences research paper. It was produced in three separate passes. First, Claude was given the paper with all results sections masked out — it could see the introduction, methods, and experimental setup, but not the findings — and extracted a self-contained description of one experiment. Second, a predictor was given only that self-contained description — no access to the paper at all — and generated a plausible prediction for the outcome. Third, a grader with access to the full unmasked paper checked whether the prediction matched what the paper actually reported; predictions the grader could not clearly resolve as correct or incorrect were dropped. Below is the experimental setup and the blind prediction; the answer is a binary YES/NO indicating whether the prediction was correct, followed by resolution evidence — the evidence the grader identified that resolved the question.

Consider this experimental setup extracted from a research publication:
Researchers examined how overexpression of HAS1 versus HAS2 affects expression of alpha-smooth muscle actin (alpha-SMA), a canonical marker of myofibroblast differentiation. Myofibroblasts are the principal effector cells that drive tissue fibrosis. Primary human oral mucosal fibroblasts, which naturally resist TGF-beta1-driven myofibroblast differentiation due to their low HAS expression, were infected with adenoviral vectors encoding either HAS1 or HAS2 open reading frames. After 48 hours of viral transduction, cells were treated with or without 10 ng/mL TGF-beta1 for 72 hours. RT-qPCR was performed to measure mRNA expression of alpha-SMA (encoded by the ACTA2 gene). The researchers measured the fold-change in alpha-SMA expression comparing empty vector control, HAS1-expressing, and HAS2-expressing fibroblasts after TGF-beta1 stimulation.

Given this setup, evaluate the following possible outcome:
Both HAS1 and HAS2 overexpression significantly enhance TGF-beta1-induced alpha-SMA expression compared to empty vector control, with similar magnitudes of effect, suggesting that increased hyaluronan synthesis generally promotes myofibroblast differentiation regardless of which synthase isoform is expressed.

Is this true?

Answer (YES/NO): NO